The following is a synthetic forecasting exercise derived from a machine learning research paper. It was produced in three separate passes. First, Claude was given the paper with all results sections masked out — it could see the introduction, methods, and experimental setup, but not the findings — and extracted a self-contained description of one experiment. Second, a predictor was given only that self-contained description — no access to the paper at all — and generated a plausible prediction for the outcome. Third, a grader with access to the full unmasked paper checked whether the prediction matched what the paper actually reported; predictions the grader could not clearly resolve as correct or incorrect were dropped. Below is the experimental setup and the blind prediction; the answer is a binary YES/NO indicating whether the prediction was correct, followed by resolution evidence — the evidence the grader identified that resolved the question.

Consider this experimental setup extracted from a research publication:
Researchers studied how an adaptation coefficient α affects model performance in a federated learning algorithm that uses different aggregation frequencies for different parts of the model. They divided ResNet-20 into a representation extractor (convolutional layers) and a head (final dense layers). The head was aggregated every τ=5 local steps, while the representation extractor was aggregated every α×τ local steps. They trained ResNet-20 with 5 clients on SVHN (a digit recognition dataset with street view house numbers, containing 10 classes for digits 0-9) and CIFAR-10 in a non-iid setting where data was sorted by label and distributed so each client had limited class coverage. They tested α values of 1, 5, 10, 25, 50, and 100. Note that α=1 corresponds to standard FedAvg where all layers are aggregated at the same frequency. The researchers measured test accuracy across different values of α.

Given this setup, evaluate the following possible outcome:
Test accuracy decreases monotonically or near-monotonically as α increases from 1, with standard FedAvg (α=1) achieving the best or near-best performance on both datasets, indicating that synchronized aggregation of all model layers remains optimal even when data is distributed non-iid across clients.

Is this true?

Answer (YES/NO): NO